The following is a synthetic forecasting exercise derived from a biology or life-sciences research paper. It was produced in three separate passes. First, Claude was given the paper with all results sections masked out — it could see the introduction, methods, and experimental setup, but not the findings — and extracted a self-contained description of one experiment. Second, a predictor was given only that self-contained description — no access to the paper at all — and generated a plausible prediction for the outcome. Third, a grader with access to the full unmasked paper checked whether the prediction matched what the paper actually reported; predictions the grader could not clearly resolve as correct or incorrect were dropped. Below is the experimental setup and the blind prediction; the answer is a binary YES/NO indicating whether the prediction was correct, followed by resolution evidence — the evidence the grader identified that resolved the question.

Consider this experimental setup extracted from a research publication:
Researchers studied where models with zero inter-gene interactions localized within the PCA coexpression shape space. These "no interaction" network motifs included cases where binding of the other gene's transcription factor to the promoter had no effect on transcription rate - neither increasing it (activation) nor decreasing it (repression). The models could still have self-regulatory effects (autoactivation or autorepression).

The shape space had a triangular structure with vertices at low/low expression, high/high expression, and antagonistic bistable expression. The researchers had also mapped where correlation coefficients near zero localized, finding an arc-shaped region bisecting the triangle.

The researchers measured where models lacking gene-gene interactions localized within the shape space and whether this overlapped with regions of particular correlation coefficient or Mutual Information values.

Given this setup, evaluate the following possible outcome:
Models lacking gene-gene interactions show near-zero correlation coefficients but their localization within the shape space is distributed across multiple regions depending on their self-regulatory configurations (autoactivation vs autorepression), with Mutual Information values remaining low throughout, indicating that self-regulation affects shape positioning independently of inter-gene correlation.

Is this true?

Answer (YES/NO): NO